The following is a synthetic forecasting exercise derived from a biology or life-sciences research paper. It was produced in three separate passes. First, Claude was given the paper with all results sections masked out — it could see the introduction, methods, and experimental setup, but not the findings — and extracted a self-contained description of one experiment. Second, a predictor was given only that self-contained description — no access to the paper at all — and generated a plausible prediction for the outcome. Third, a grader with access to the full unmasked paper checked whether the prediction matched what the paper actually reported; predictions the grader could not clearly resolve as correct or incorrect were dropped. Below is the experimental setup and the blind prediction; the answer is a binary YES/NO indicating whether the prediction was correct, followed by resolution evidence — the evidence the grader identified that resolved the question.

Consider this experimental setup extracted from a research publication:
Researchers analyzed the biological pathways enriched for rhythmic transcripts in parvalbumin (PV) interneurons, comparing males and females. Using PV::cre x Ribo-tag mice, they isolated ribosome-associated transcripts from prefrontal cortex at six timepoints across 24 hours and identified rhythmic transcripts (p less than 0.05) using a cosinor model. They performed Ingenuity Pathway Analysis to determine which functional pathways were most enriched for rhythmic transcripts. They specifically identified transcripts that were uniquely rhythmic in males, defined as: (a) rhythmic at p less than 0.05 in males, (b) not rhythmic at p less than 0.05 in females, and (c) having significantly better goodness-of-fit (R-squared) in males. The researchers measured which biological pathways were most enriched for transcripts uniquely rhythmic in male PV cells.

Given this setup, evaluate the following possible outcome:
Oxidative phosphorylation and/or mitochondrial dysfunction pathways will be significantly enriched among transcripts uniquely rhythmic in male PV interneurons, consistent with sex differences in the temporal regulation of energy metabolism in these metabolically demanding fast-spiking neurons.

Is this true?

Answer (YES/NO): YES